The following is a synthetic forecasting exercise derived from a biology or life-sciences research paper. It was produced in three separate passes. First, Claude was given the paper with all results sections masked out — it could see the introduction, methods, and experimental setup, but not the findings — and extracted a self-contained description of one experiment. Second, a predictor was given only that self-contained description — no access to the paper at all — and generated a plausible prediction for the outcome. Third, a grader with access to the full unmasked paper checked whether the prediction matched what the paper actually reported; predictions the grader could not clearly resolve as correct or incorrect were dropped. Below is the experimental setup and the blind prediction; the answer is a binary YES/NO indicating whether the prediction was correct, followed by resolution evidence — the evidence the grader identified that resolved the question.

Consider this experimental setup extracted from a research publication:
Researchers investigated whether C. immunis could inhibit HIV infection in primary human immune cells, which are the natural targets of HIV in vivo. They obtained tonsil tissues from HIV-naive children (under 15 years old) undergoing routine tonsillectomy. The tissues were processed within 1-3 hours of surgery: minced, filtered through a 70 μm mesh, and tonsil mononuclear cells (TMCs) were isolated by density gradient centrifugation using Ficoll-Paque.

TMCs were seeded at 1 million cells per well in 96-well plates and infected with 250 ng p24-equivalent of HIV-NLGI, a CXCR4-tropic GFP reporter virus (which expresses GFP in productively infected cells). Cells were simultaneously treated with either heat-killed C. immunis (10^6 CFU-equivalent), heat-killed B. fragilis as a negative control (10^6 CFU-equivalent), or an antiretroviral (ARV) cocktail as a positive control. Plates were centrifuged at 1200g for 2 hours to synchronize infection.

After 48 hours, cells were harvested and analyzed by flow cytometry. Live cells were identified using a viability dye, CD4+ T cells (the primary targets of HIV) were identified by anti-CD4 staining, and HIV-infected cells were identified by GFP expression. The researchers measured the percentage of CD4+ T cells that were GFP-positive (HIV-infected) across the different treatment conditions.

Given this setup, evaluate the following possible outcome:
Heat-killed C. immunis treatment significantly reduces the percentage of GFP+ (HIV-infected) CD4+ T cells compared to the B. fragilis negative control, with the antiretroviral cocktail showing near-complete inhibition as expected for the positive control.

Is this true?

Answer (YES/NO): YES